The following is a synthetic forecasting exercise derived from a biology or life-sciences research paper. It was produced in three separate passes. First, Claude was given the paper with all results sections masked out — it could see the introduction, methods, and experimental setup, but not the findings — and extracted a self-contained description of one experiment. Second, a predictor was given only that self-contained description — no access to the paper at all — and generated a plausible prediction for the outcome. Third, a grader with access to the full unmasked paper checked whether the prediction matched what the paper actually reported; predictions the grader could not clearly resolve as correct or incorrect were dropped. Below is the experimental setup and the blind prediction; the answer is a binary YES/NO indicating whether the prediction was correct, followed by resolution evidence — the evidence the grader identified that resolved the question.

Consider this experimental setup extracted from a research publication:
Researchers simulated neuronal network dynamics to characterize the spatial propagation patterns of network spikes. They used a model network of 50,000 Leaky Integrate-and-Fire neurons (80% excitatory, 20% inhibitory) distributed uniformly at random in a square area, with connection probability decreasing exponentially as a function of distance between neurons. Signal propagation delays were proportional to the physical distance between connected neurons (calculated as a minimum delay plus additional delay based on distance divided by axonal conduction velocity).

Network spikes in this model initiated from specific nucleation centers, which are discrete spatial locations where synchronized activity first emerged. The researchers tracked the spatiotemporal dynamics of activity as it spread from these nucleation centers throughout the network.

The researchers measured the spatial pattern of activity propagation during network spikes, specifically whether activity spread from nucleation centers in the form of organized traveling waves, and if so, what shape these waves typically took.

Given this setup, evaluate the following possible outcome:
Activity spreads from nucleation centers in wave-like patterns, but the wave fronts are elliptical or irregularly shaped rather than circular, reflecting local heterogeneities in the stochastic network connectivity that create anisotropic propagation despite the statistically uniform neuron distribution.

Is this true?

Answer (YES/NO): NO